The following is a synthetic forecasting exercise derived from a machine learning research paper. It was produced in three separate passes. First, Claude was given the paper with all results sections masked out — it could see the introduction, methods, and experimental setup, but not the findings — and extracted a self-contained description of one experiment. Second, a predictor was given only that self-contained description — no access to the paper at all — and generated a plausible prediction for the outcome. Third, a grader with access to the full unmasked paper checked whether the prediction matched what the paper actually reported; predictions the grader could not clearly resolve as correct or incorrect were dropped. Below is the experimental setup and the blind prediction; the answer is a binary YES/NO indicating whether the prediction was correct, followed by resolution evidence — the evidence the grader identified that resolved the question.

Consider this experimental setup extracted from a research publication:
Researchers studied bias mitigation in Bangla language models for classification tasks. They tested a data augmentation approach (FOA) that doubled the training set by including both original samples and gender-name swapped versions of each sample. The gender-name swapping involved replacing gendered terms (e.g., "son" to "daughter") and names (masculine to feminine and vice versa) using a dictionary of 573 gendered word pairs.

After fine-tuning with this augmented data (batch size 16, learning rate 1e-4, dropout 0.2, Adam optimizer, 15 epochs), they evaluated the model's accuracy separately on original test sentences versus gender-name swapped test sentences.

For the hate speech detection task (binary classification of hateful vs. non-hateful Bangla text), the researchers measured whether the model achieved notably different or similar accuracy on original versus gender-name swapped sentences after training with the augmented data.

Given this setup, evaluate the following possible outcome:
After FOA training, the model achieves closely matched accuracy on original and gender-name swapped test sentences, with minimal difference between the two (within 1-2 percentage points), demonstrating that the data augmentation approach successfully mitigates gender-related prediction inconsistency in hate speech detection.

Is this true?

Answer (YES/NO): YES